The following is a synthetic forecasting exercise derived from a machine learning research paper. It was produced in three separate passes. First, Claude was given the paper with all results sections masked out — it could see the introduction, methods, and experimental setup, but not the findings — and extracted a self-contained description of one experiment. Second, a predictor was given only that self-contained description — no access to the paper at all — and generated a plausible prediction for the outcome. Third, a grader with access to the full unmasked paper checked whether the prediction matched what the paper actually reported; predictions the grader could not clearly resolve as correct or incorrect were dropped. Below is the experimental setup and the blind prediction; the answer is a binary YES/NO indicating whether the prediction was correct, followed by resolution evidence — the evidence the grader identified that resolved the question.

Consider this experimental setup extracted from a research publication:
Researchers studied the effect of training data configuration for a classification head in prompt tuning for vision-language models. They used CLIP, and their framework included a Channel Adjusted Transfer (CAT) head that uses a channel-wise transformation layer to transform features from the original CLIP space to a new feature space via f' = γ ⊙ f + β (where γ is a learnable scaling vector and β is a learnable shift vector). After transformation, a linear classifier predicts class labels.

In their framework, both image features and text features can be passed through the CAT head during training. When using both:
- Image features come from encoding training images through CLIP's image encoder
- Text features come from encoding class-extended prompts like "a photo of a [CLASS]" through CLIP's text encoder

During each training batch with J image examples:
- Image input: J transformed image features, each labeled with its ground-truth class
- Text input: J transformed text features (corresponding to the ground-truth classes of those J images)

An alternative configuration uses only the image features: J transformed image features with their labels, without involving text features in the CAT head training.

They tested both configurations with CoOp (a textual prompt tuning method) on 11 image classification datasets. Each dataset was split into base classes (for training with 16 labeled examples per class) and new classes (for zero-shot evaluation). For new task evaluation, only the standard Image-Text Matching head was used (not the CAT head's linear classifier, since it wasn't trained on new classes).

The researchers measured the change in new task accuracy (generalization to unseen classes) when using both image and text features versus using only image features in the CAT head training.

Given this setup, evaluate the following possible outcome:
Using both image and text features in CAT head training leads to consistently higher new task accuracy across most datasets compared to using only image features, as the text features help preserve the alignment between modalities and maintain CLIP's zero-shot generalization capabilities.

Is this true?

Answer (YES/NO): NO